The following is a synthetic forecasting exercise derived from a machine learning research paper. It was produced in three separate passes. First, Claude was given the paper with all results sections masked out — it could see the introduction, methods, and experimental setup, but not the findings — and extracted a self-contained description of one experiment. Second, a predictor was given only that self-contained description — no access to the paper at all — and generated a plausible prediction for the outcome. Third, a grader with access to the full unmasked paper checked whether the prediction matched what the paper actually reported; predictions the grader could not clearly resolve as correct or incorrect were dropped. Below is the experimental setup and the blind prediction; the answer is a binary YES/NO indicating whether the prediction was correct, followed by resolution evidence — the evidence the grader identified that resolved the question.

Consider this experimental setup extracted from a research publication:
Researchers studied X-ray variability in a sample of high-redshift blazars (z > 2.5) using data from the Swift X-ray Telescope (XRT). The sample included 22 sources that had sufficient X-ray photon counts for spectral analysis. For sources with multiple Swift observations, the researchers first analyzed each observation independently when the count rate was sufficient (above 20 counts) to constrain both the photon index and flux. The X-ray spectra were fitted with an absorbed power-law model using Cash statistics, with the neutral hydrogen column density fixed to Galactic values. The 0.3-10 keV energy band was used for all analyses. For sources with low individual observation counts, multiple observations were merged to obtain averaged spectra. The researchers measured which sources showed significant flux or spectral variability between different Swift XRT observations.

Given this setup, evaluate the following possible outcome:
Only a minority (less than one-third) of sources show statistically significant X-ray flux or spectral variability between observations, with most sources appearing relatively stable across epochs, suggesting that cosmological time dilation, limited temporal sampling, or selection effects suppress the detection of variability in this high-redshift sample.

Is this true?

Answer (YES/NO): NO